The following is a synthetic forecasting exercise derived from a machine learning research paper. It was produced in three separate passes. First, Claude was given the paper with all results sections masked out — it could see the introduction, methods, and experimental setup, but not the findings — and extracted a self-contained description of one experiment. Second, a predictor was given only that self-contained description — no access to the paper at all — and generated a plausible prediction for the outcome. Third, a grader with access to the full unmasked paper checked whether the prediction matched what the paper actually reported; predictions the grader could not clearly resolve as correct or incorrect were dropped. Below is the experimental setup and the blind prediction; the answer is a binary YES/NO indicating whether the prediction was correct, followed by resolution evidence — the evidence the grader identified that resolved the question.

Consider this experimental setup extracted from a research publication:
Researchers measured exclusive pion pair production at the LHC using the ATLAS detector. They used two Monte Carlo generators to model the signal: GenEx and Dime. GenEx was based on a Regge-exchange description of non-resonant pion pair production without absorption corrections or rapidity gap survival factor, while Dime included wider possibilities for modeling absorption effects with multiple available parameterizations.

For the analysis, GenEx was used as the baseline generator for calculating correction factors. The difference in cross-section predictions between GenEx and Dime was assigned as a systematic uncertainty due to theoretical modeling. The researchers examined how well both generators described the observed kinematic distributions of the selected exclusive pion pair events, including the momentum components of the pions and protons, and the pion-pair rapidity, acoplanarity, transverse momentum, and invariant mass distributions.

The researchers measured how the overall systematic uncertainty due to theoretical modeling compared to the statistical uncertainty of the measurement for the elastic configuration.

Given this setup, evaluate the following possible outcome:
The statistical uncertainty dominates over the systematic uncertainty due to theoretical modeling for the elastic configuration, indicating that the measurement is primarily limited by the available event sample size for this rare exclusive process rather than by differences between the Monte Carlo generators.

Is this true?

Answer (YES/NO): YES